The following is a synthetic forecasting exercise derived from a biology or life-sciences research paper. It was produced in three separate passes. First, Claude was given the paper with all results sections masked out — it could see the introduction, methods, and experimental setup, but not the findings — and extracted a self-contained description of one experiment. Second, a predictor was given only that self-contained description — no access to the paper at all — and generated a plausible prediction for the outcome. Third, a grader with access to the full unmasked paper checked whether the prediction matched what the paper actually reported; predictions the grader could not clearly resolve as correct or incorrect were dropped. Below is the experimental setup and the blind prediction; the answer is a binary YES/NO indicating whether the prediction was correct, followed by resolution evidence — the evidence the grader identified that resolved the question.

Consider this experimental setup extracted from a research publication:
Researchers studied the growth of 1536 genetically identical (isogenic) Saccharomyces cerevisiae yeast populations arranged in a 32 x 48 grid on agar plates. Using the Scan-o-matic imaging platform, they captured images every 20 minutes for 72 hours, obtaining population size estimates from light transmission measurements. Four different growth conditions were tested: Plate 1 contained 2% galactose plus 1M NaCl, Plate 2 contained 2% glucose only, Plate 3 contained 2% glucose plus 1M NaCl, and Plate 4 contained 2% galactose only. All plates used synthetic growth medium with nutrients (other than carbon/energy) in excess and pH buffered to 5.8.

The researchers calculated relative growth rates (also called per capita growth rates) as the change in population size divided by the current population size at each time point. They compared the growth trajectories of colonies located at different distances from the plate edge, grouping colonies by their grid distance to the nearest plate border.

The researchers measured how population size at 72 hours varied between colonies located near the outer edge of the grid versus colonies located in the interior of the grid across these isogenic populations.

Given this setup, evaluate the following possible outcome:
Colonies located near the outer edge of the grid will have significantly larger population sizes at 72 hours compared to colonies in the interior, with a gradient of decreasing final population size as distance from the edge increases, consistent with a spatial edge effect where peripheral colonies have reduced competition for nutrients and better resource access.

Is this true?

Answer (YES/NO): YES